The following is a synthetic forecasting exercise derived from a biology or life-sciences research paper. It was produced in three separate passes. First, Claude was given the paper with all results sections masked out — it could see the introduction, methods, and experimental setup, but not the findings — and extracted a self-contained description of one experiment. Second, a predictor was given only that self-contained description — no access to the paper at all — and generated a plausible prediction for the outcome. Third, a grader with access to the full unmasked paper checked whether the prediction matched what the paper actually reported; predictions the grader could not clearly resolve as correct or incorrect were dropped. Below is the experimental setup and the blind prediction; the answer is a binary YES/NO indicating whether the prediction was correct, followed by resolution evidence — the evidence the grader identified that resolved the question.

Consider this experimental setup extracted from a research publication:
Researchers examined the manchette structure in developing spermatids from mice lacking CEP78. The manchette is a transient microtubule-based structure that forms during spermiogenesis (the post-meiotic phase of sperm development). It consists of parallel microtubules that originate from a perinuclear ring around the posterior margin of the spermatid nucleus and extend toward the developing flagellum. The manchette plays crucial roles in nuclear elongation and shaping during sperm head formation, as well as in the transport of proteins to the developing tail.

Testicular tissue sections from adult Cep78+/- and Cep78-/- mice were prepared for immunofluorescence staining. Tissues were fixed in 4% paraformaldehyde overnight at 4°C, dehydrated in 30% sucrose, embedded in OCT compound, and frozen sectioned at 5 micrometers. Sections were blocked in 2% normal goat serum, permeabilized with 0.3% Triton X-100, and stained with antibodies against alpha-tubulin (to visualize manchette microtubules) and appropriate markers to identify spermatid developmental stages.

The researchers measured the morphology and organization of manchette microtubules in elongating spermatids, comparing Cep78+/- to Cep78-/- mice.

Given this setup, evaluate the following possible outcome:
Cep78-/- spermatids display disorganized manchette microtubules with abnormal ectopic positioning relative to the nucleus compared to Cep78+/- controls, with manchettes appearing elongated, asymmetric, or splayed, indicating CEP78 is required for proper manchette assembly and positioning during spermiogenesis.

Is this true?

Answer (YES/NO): YES